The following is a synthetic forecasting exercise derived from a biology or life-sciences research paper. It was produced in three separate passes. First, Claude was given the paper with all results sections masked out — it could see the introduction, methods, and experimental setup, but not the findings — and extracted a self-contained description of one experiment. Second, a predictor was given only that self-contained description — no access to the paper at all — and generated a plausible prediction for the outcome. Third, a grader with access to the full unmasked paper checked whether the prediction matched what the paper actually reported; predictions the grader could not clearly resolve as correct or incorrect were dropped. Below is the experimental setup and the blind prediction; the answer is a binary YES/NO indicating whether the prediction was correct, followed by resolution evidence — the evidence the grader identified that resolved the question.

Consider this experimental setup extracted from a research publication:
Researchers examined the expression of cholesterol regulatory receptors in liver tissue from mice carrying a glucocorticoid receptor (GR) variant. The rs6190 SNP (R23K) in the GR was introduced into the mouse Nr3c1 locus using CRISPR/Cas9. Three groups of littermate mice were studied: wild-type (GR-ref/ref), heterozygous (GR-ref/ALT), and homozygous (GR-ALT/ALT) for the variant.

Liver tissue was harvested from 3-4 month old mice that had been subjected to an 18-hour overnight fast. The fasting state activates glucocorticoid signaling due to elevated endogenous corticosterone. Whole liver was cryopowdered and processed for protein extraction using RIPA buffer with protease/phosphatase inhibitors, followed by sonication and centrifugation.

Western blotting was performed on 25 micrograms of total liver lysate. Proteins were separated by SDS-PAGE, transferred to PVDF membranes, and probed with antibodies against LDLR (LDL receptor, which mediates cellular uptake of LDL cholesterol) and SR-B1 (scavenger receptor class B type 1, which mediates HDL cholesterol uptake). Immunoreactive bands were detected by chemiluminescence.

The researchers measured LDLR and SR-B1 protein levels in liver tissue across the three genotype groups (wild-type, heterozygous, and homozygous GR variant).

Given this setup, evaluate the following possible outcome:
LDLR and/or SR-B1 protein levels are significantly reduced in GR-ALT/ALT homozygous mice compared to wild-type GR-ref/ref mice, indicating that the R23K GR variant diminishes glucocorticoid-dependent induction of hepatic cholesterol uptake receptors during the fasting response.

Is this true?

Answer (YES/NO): NO